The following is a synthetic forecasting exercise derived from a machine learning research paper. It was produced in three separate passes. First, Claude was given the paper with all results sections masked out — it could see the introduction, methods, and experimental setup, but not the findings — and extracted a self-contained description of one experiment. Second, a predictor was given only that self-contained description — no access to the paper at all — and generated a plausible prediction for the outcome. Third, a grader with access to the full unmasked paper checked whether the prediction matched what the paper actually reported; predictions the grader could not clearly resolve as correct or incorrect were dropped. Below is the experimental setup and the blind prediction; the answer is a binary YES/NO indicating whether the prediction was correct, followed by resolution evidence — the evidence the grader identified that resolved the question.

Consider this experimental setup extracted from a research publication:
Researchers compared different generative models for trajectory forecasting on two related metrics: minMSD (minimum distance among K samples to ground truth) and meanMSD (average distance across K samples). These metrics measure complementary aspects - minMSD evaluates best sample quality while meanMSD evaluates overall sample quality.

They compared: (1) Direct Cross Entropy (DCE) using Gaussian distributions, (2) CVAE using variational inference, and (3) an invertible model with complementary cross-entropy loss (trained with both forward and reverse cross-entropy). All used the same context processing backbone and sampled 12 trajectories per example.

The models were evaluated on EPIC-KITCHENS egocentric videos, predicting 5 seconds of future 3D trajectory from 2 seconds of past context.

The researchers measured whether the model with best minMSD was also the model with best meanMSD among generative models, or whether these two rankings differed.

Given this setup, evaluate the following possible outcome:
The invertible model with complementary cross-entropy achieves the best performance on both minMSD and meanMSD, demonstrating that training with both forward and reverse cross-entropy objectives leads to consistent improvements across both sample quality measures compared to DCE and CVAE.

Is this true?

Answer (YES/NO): YES